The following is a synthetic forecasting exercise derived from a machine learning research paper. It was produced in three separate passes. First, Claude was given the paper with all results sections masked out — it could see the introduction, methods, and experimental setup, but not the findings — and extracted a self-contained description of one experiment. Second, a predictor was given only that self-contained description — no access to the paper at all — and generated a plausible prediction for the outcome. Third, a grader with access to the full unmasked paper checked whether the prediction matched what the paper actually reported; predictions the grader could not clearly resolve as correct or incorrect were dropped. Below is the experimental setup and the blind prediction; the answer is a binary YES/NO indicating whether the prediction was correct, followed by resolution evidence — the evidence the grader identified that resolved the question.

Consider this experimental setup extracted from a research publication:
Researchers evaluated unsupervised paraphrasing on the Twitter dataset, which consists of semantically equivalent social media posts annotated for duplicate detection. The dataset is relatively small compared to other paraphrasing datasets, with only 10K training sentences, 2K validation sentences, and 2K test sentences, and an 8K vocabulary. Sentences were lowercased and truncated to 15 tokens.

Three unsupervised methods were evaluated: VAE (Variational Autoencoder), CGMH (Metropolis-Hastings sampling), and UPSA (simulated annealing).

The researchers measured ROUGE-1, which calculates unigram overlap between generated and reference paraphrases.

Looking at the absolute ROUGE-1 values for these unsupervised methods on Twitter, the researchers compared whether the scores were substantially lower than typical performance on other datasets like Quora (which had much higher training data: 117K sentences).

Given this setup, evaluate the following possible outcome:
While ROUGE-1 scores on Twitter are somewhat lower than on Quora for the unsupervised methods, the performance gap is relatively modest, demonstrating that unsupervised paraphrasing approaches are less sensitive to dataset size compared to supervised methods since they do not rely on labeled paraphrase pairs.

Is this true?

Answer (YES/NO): NO